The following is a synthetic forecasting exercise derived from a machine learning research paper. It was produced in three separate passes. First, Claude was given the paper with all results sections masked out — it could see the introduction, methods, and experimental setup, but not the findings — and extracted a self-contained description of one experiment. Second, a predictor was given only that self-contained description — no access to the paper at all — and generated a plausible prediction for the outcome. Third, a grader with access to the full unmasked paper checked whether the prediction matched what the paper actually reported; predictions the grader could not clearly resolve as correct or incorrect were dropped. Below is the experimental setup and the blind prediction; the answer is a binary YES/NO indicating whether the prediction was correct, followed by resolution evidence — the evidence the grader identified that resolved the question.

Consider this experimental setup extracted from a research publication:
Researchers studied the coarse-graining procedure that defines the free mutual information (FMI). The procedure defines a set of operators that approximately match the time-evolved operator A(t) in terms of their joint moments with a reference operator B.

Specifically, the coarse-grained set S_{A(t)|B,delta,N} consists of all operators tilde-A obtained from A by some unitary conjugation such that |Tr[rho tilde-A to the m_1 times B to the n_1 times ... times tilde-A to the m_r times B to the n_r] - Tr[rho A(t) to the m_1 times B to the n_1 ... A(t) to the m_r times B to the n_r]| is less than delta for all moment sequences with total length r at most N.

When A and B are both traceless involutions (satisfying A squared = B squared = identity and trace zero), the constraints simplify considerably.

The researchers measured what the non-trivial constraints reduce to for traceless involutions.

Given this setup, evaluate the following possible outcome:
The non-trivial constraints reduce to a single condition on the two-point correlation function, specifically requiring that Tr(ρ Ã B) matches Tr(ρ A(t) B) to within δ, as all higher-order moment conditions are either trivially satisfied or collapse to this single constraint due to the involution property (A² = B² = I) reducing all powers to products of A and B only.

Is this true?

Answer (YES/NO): NO